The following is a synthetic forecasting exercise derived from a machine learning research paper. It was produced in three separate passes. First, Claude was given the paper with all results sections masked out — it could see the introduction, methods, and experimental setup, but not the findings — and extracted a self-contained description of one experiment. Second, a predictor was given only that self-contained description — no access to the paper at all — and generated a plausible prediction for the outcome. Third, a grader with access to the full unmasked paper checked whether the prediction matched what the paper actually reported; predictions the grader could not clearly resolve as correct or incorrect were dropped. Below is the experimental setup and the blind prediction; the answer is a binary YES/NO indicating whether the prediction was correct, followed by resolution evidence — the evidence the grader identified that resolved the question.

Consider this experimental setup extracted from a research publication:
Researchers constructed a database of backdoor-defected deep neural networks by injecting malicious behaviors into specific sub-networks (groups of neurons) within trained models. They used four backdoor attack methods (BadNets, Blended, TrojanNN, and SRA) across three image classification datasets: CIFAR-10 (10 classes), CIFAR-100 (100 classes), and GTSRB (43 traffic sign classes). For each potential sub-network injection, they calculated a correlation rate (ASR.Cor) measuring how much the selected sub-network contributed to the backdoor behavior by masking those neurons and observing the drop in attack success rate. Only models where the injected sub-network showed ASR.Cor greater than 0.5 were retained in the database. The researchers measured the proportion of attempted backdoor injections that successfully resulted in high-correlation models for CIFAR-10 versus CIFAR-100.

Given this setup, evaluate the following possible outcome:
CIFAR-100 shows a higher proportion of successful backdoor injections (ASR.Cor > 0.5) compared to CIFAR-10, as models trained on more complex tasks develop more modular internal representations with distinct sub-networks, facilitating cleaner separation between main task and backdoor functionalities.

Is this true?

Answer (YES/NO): NO